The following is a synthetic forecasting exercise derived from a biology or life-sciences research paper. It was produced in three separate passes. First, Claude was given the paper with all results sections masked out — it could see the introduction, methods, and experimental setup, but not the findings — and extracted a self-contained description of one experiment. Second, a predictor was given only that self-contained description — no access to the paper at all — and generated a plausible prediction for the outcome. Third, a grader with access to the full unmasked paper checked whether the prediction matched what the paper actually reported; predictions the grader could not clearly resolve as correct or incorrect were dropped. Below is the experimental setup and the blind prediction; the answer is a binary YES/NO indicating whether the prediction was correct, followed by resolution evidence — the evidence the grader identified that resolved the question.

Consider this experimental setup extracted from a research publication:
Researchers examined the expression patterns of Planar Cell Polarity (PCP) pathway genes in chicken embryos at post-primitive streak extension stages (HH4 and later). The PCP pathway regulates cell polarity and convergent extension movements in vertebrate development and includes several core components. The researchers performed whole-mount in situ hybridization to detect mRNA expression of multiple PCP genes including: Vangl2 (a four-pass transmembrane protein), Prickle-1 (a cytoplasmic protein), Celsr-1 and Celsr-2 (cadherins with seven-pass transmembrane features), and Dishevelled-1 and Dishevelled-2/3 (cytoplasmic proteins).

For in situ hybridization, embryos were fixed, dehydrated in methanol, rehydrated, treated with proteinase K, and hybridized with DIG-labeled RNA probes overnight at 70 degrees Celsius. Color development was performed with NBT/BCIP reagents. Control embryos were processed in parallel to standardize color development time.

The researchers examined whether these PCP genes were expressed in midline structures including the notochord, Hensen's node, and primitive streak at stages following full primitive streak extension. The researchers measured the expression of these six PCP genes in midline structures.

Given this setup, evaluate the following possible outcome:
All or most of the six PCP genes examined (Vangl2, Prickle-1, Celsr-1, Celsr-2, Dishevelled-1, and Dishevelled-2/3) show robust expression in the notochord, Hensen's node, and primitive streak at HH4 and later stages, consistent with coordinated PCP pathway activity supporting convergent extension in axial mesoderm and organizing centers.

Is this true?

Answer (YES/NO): NO